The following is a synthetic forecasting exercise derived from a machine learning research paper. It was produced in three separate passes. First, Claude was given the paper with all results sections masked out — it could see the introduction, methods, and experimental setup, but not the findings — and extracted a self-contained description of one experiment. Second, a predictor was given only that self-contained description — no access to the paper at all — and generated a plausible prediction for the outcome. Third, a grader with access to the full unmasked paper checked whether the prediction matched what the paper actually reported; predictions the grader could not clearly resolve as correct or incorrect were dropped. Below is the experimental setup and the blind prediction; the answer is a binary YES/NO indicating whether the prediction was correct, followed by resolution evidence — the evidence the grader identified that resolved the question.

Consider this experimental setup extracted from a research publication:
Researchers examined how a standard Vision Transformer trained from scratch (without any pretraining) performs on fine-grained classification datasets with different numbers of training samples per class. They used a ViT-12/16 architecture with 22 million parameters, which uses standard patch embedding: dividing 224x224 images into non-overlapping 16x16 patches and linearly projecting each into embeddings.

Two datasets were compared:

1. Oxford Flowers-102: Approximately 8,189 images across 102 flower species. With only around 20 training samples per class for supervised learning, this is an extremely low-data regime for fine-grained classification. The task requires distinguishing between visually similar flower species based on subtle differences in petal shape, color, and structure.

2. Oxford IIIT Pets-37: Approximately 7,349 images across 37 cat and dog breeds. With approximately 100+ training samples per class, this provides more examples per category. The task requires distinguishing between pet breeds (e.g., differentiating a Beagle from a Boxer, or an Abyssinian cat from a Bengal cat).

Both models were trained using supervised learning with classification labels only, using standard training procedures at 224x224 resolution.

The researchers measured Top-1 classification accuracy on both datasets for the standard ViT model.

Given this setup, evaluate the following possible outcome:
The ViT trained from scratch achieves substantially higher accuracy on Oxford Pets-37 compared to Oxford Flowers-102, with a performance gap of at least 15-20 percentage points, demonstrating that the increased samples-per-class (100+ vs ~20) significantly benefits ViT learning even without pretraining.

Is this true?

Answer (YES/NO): NO